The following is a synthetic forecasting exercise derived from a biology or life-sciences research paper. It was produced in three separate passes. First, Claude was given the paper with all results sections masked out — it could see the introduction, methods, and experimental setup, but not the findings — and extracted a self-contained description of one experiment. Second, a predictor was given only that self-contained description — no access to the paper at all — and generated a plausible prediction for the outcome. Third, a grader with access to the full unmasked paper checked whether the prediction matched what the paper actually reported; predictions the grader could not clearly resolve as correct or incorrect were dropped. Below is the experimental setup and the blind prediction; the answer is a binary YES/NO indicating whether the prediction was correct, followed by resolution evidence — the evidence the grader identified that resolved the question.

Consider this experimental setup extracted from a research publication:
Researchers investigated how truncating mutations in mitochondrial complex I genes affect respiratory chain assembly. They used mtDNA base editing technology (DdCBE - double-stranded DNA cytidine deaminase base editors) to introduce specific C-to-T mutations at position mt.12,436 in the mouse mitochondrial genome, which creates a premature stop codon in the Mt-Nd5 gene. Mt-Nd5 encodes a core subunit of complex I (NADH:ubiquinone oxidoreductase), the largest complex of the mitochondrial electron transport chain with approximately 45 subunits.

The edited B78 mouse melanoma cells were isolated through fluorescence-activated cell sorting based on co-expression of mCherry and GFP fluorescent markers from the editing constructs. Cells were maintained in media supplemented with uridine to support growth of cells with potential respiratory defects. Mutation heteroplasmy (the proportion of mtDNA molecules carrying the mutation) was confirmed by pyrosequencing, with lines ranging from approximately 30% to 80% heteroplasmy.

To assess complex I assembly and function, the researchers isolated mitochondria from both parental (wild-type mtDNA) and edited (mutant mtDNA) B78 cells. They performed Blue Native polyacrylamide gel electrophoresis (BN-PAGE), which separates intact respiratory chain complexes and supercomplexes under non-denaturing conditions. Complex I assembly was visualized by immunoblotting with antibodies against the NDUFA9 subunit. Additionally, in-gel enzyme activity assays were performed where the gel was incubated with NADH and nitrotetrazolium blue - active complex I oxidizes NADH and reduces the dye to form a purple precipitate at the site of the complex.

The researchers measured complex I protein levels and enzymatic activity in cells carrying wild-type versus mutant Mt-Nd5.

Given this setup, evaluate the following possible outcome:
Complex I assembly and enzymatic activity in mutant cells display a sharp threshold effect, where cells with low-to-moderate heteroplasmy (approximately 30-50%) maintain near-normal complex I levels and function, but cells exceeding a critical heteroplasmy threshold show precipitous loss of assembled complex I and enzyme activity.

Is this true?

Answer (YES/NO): NO